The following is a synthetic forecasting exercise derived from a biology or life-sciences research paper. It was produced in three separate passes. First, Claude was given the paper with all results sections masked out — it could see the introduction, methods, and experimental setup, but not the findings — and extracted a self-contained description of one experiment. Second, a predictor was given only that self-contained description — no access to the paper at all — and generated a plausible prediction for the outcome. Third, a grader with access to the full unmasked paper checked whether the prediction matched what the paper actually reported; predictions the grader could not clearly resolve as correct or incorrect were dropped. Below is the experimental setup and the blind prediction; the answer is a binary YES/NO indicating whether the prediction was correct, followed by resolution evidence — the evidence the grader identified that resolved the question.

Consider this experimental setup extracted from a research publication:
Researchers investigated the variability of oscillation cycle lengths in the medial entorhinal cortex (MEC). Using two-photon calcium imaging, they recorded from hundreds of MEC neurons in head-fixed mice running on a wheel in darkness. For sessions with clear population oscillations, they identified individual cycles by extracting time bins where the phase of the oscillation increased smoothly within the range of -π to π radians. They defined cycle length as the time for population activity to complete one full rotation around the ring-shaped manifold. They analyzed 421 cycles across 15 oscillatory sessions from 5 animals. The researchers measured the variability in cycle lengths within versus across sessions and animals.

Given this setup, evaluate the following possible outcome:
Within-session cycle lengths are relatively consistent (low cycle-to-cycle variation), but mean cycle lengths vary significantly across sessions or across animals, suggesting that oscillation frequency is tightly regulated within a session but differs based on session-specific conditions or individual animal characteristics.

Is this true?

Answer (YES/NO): YES